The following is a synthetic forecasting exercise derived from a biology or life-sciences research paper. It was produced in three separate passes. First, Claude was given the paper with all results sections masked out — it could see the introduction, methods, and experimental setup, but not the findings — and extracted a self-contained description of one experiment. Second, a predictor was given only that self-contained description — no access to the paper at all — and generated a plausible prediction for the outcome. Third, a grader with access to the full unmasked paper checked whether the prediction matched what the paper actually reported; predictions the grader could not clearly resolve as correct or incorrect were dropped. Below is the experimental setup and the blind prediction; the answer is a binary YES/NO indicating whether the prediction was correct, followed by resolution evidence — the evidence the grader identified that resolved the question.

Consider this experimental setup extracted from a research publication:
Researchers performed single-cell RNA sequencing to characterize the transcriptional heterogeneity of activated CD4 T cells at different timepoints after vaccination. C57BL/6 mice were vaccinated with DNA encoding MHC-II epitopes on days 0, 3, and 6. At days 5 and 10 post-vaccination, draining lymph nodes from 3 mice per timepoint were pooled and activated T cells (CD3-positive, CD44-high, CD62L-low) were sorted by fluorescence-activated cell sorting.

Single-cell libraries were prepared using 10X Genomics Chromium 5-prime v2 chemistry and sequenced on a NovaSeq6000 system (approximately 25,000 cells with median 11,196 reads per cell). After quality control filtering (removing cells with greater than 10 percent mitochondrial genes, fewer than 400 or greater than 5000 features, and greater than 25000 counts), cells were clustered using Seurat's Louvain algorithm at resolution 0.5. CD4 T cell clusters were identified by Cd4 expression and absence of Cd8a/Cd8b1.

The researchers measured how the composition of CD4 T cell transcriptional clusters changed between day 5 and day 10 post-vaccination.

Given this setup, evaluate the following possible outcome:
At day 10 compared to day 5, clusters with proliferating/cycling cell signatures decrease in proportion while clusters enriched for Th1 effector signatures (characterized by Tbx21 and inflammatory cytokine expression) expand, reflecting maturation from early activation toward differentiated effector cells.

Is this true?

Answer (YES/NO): YES